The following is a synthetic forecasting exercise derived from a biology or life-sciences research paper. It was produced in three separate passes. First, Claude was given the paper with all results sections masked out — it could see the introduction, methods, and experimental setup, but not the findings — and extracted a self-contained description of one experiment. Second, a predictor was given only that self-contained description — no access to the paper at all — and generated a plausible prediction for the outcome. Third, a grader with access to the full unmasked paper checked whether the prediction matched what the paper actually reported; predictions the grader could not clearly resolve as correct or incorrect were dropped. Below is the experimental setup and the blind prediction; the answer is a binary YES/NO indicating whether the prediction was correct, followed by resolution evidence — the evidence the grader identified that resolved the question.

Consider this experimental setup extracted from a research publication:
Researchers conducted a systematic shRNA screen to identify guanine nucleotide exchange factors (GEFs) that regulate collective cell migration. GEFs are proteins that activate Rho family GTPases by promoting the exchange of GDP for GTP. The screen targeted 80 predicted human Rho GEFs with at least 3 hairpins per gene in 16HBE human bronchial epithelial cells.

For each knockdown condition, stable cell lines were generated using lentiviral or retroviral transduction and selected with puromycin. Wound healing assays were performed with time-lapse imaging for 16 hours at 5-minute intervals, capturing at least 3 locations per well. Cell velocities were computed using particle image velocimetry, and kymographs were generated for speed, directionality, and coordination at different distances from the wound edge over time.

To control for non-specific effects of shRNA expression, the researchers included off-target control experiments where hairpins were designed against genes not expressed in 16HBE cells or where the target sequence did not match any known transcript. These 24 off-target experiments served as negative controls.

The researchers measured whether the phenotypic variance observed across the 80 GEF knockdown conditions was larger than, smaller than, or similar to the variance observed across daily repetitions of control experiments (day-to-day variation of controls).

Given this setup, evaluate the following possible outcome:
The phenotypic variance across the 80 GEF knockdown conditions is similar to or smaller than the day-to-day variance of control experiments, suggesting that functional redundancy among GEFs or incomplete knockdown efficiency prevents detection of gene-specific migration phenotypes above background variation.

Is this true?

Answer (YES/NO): NO